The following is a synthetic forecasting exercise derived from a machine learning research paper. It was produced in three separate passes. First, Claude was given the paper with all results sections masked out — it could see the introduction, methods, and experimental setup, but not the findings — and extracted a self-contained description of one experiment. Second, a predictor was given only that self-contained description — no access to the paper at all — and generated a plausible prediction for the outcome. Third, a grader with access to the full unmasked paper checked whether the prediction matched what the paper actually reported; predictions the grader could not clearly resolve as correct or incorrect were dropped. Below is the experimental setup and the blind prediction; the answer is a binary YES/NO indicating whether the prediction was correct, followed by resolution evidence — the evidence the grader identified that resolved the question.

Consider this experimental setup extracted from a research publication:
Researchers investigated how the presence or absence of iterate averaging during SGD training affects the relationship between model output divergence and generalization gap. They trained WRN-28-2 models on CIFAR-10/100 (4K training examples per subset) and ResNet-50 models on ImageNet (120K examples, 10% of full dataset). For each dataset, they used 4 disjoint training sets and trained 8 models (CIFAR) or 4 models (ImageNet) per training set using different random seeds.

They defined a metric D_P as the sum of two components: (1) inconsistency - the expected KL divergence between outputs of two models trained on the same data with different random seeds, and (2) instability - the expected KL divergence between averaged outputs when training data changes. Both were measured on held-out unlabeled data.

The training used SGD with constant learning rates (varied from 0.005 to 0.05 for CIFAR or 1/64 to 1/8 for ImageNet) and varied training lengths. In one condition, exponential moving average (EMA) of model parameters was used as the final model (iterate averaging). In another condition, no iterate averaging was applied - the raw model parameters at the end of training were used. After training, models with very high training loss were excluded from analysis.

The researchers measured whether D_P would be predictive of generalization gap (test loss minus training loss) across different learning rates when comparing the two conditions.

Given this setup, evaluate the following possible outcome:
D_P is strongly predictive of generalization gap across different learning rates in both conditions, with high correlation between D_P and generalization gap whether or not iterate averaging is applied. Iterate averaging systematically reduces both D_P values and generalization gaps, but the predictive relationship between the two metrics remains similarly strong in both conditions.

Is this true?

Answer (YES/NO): NO